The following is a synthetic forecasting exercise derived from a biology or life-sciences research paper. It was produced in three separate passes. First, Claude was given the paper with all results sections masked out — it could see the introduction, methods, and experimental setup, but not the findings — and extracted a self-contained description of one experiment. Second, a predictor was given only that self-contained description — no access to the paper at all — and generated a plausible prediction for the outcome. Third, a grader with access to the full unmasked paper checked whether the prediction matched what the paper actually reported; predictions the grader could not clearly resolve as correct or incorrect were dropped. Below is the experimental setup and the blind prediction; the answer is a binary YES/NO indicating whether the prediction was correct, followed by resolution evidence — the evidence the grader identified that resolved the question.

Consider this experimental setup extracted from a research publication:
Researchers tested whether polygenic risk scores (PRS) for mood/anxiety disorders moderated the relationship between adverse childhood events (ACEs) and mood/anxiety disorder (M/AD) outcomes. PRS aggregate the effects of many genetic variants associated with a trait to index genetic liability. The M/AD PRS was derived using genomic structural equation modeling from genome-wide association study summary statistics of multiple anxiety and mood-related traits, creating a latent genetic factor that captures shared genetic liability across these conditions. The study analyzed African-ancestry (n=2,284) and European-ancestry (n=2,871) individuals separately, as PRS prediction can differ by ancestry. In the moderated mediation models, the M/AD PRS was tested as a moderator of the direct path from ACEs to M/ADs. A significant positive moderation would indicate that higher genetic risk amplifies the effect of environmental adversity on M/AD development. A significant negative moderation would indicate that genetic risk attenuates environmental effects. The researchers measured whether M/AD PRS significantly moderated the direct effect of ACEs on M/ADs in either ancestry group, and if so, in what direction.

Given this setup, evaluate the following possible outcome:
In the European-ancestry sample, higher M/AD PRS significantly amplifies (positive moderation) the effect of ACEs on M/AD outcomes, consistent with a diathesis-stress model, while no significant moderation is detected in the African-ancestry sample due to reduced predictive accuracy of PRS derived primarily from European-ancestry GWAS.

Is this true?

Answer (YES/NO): NO